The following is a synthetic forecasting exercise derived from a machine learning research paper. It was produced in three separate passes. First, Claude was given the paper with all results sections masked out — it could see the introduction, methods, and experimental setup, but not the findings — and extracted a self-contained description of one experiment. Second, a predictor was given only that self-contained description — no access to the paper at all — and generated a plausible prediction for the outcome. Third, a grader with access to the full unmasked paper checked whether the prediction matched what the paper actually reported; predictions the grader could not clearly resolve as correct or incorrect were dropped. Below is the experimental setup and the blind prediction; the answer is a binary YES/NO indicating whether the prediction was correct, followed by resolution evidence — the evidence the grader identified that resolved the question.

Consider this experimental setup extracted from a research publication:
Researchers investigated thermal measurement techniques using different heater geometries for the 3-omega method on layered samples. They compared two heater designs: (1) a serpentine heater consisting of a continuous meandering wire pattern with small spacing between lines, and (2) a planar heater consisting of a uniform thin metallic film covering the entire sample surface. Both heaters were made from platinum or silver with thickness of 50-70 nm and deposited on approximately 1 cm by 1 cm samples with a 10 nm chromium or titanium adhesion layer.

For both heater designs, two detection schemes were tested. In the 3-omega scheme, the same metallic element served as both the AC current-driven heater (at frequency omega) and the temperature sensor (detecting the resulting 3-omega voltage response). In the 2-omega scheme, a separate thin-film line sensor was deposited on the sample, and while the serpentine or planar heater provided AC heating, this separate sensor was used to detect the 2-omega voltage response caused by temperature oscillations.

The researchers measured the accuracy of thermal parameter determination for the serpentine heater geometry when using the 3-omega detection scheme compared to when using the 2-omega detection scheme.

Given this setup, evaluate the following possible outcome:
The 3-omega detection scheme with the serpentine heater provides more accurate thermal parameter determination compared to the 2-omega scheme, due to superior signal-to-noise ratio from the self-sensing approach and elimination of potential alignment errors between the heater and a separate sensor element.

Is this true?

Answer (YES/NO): NO